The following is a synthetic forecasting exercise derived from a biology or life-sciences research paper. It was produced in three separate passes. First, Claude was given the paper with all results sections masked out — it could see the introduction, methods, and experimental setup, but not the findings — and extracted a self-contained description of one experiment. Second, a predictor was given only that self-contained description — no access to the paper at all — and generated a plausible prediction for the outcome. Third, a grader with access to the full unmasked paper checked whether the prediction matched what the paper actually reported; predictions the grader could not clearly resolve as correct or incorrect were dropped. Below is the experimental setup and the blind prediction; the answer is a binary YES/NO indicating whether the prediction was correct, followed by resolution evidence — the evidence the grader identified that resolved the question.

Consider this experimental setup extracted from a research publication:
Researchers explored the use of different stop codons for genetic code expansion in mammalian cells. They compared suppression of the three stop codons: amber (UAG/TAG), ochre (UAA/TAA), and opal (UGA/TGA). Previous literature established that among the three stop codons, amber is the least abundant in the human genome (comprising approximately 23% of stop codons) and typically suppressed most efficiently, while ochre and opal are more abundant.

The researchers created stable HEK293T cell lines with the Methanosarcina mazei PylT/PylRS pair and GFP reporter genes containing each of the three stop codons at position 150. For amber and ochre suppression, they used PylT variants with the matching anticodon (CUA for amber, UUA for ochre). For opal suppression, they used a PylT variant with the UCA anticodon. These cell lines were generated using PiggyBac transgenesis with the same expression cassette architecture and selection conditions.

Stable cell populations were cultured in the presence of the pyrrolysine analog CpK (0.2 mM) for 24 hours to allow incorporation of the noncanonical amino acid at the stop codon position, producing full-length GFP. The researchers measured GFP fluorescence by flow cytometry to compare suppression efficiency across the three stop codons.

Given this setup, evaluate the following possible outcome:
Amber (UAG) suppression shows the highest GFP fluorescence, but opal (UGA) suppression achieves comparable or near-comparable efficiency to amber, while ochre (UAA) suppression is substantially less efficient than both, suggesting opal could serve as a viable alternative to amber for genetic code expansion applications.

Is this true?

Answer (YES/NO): NO